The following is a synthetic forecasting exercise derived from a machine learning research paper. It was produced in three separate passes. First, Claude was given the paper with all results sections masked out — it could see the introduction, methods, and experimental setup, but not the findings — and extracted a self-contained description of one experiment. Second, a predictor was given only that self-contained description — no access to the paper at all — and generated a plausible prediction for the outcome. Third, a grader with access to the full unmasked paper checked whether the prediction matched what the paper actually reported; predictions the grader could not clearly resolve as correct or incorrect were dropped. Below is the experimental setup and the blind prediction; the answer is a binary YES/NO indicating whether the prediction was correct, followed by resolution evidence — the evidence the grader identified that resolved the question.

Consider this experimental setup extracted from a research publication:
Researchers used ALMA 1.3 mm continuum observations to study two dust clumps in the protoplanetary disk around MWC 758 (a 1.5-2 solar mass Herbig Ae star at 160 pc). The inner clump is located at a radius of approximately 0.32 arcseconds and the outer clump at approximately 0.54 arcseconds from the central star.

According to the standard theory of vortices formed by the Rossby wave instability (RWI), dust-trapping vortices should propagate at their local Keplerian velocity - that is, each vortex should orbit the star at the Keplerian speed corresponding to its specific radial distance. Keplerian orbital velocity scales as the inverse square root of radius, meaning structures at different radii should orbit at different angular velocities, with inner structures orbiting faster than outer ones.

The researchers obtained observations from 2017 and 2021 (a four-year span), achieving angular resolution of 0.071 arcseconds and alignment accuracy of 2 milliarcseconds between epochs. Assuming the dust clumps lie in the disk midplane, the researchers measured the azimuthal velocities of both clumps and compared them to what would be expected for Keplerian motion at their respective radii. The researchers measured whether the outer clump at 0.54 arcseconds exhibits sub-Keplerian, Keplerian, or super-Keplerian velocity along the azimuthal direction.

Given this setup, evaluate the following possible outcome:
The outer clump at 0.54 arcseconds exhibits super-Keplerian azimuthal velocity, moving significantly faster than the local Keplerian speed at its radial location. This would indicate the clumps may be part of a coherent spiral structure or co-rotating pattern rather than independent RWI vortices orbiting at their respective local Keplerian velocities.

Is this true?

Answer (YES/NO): YES